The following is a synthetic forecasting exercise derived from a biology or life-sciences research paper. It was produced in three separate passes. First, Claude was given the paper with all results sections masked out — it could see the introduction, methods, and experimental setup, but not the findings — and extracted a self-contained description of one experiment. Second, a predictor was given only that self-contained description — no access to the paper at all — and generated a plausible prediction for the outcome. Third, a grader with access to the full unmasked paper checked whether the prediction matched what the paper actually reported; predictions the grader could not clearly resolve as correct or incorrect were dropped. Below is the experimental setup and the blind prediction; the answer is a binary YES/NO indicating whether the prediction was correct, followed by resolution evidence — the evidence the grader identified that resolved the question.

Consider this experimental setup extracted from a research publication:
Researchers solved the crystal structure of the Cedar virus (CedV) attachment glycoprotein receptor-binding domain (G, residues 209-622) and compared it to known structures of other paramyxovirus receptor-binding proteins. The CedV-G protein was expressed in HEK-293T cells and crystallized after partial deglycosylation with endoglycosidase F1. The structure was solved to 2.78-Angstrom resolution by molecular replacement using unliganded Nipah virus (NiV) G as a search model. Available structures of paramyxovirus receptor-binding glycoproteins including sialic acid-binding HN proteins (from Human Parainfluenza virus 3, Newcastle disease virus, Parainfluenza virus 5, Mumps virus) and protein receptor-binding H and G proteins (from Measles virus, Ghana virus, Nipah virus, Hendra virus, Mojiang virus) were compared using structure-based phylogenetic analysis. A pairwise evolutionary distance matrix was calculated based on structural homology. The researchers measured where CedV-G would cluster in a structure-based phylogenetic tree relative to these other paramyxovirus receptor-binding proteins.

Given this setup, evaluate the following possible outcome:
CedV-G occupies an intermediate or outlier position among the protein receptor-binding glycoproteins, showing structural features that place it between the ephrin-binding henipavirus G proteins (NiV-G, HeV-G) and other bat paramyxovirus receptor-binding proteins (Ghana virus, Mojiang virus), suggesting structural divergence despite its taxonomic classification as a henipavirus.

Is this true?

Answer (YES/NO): NO